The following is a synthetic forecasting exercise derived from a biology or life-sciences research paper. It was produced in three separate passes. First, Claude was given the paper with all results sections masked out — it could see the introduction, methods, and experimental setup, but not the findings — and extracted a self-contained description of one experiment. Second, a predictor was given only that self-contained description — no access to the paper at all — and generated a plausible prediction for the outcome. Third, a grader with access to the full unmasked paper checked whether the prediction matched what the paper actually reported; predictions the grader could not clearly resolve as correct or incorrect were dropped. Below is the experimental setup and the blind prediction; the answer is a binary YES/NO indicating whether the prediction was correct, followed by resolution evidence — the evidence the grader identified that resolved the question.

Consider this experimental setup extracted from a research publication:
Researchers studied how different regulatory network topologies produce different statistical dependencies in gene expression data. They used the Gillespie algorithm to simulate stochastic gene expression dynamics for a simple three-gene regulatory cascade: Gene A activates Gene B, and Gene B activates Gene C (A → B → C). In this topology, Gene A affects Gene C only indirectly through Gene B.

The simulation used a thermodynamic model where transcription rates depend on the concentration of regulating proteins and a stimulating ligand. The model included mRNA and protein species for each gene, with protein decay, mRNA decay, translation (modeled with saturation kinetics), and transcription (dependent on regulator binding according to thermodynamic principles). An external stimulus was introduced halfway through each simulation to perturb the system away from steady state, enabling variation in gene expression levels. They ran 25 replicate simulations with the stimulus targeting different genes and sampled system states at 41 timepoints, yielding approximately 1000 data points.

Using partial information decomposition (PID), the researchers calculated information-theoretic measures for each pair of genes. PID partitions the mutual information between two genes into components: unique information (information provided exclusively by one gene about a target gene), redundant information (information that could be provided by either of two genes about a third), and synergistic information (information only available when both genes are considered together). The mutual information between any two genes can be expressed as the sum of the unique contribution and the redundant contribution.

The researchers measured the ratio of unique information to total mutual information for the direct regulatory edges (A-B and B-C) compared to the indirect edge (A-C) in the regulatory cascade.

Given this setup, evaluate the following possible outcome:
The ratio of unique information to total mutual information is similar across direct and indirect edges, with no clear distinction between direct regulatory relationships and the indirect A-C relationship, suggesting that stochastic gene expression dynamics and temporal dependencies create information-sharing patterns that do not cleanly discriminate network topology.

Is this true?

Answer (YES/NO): YES